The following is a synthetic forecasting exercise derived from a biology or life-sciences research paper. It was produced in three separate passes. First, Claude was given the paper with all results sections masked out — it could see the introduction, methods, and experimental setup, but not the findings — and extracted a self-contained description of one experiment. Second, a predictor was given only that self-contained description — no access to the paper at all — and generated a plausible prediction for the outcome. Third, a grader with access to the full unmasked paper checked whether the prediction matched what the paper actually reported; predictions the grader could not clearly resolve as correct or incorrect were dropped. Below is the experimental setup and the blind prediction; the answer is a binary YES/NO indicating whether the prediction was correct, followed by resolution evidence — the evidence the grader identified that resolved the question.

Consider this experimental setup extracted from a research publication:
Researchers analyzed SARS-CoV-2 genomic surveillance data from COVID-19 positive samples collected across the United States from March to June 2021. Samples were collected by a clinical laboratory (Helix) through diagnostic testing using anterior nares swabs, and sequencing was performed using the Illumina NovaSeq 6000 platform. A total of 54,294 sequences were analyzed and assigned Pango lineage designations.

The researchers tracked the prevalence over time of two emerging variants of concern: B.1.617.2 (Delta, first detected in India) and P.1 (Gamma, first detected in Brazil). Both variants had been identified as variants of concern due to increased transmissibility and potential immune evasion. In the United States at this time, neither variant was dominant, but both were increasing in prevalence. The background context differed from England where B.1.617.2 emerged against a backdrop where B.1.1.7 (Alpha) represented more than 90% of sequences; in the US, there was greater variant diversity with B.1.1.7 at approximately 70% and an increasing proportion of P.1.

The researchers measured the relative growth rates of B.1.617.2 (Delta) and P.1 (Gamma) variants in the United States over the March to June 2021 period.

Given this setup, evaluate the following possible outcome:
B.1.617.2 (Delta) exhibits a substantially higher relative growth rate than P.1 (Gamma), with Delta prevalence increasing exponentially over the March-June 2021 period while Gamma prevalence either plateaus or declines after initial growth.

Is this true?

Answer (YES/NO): NO